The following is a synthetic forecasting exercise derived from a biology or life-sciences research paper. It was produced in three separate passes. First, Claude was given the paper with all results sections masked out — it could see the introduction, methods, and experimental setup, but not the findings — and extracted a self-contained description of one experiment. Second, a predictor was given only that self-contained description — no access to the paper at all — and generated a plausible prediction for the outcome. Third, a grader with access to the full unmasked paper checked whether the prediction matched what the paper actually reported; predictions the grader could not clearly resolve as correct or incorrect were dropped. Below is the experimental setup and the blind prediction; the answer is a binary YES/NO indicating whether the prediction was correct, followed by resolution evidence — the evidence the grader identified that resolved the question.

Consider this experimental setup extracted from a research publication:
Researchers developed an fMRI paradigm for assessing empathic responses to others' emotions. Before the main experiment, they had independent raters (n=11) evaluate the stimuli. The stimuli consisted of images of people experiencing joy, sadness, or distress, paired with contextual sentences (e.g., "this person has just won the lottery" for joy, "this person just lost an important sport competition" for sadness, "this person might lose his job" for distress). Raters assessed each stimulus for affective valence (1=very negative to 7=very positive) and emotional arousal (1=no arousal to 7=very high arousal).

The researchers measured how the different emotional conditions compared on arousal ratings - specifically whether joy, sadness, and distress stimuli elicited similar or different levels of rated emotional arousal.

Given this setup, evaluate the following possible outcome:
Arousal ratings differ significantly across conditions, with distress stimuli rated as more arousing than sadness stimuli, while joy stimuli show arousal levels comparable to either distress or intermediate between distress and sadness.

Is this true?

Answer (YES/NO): NO